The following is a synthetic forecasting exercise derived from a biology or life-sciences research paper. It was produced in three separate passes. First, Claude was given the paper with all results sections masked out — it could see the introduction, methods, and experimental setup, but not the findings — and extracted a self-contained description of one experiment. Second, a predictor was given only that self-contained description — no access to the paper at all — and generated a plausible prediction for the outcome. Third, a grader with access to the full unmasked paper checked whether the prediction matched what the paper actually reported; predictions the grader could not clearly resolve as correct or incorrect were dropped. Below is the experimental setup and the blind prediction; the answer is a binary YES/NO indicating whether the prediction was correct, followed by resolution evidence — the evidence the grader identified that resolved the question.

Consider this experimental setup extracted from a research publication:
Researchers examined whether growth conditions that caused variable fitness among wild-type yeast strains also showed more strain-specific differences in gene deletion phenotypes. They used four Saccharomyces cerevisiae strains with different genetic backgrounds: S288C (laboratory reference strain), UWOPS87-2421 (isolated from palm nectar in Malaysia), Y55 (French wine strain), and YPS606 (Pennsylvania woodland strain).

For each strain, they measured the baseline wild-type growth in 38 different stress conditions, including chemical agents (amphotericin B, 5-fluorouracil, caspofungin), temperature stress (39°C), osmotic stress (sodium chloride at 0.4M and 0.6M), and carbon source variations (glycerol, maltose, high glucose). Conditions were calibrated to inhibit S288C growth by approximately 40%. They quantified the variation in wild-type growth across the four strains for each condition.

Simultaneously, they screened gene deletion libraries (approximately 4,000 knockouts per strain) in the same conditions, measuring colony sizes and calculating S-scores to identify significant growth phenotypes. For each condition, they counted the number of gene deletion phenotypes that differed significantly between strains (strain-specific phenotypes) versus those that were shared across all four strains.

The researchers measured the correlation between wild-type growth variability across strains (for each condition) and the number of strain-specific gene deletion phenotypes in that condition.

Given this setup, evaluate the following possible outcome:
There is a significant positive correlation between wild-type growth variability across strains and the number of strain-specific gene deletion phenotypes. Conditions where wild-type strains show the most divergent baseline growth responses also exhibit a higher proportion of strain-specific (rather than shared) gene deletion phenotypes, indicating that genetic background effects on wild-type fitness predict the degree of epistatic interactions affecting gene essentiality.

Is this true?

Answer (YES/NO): NO